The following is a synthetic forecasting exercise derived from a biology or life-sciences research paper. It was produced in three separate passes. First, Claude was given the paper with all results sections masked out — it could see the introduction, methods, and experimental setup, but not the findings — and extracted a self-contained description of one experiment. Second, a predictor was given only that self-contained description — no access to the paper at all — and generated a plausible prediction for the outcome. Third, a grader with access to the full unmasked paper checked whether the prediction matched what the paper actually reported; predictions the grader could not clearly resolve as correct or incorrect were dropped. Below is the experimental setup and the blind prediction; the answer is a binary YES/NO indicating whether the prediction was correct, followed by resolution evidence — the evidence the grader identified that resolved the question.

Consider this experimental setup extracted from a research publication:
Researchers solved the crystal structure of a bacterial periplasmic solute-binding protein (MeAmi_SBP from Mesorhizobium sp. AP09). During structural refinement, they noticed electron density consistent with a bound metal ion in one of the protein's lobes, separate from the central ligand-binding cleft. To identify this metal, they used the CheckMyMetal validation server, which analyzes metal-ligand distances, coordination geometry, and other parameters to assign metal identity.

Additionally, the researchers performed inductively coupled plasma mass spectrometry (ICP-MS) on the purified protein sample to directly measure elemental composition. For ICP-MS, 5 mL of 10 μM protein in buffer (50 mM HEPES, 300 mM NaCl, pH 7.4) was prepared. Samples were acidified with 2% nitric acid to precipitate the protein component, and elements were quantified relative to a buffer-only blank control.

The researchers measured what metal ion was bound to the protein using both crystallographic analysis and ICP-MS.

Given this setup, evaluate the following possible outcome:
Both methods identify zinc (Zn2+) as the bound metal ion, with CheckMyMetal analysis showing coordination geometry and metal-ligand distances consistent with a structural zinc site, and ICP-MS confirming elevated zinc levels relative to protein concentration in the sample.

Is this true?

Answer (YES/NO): NO